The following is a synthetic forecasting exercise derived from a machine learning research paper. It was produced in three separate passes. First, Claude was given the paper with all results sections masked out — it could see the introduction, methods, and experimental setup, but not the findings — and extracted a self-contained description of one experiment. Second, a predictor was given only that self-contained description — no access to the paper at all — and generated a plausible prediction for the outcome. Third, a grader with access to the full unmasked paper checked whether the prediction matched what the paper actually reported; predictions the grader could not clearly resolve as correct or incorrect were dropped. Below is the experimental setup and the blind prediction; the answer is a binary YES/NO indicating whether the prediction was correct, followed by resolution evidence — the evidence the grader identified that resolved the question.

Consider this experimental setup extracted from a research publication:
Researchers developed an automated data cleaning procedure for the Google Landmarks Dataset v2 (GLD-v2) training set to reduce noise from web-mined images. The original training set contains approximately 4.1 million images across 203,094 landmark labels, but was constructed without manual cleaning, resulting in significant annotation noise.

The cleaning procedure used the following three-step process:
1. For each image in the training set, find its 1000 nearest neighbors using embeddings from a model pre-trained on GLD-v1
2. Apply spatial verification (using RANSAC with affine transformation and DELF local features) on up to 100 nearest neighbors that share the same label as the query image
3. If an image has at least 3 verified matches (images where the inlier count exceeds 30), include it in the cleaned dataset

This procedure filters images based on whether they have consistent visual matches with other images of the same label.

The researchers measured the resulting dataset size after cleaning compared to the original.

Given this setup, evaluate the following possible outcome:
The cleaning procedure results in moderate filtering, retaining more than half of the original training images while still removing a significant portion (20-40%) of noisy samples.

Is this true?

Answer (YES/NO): NO